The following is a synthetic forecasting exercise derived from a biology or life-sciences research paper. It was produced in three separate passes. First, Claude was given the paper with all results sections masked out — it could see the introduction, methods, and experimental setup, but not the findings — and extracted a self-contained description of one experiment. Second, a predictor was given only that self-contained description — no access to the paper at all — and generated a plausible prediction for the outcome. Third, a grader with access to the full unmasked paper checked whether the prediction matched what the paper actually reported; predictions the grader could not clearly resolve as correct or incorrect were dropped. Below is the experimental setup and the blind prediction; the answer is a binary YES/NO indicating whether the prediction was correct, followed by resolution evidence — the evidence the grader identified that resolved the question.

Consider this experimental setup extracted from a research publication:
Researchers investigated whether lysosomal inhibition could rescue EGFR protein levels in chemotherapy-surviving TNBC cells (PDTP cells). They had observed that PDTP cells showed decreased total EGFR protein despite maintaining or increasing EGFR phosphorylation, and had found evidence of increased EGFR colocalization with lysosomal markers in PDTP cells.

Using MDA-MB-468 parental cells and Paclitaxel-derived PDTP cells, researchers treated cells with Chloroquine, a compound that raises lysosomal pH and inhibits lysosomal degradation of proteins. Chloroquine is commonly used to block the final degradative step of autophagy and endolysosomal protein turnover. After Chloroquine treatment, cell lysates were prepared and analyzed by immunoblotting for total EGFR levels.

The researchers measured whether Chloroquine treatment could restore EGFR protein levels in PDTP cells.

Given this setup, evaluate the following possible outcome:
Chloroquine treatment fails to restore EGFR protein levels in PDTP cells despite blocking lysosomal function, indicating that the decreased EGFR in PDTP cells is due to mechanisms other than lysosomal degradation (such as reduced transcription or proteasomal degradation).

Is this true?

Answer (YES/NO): NO